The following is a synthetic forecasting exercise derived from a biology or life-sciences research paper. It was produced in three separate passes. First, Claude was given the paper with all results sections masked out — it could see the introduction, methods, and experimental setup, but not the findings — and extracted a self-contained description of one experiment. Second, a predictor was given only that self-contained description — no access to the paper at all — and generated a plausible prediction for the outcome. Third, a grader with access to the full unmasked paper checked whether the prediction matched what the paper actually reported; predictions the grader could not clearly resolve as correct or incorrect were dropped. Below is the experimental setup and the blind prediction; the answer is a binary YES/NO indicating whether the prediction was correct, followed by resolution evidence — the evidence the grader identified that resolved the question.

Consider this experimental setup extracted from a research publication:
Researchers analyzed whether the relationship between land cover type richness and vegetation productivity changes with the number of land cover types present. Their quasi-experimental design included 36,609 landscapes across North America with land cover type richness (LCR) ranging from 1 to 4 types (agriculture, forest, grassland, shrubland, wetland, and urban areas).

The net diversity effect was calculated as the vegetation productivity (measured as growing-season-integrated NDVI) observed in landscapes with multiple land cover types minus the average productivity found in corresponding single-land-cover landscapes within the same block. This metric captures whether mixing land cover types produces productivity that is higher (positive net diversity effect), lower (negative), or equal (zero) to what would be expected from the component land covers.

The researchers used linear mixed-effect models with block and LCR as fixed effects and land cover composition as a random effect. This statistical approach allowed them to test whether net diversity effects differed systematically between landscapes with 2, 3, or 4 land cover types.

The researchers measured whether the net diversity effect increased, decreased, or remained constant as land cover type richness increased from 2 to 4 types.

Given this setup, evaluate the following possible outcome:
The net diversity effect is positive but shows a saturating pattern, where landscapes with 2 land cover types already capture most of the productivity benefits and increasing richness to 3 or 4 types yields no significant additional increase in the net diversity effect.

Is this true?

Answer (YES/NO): YES